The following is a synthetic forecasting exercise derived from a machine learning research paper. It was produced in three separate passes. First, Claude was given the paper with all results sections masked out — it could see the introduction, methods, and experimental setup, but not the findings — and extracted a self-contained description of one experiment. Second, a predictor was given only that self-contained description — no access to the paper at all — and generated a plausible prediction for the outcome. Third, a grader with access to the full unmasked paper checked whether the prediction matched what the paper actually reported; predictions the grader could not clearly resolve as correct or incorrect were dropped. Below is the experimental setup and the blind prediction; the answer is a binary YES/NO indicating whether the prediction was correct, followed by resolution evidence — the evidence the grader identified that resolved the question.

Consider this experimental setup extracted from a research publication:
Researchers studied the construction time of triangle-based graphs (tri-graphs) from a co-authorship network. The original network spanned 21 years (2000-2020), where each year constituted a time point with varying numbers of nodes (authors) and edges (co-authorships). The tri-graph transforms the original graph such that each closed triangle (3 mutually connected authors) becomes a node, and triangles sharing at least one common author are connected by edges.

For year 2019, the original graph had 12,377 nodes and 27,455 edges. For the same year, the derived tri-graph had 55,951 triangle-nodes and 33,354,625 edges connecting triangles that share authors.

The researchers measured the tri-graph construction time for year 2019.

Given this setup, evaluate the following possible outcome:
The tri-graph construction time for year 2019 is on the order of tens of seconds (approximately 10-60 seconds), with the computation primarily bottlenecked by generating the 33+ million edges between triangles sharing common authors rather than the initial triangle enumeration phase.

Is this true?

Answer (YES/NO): NO